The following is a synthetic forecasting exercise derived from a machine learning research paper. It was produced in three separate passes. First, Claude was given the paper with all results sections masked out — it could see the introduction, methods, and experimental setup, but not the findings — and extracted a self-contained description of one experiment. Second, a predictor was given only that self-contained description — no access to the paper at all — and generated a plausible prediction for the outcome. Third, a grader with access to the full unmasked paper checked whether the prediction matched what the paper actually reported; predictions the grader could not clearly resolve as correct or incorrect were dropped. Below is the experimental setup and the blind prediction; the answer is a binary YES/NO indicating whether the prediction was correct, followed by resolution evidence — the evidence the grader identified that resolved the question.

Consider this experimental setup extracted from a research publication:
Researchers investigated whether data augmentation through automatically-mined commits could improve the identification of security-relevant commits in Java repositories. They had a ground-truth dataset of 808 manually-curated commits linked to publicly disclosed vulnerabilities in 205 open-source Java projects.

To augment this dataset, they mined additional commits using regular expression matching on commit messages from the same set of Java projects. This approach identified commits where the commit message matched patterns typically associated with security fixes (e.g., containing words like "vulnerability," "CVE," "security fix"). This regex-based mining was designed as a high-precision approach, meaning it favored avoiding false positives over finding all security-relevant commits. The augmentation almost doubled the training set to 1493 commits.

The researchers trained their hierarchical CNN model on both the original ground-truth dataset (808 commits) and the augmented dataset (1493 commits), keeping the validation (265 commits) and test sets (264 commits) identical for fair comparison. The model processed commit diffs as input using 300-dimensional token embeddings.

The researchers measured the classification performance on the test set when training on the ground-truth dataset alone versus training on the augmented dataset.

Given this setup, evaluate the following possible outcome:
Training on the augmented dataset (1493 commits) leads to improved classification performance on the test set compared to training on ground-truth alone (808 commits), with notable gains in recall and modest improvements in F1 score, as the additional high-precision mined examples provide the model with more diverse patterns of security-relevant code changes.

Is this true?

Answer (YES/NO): NO